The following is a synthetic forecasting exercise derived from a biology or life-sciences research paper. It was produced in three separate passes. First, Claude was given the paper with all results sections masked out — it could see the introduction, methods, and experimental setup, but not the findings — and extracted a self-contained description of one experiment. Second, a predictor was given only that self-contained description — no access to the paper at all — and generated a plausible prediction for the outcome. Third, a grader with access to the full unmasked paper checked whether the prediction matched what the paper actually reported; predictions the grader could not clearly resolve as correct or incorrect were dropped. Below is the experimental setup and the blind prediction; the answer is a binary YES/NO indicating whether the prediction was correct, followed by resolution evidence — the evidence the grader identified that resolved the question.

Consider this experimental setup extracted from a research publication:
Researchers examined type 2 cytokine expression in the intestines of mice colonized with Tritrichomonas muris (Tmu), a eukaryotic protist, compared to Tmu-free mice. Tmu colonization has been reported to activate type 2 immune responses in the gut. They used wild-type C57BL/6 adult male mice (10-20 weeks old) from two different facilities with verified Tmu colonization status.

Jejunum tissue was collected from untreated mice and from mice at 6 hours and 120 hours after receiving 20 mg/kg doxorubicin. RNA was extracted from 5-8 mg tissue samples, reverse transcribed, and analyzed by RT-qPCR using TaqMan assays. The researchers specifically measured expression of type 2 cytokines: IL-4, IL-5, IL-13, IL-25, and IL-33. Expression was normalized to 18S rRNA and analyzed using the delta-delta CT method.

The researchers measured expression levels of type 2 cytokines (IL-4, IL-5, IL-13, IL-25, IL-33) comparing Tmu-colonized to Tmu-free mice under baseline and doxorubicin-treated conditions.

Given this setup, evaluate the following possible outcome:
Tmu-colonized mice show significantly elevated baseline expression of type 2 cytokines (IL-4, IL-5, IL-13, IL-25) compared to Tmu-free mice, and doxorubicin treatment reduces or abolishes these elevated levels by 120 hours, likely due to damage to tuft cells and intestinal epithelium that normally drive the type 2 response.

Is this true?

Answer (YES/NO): NO